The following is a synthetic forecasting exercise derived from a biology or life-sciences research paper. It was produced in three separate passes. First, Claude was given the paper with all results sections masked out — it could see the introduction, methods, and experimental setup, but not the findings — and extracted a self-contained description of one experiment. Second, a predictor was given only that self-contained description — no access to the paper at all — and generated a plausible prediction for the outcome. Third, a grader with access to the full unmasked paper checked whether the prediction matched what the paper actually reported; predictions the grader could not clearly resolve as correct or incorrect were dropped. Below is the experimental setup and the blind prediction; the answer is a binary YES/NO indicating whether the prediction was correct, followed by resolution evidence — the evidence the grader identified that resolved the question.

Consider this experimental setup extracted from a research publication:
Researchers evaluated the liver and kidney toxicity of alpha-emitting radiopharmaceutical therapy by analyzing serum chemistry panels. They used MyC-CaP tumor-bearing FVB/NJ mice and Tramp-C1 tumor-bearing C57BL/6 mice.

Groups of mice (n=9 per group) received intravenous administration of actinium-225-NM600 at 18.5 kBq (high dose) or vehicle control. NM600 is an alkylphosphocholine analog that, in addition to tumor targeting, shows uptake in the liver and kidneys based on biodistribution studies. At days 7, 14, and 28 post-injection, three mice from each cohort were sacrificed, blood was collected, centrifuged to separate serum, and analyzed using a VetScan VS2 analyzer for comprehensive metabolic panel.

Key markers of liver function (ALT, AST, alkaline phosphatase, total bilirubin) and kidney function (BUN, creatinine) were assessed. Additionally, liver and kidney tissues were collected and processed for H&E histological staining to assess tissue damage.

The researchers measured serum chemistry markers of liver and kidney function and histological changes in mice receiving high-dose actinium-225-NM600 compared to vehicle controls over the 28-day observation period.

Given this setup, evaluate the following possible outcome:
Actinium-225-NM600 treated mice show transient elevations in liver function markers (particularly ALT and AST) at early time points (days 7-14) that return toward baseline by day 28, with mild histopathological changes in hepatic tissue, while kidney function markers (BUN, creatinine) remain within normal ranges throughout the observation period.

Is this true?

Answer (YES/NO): NO